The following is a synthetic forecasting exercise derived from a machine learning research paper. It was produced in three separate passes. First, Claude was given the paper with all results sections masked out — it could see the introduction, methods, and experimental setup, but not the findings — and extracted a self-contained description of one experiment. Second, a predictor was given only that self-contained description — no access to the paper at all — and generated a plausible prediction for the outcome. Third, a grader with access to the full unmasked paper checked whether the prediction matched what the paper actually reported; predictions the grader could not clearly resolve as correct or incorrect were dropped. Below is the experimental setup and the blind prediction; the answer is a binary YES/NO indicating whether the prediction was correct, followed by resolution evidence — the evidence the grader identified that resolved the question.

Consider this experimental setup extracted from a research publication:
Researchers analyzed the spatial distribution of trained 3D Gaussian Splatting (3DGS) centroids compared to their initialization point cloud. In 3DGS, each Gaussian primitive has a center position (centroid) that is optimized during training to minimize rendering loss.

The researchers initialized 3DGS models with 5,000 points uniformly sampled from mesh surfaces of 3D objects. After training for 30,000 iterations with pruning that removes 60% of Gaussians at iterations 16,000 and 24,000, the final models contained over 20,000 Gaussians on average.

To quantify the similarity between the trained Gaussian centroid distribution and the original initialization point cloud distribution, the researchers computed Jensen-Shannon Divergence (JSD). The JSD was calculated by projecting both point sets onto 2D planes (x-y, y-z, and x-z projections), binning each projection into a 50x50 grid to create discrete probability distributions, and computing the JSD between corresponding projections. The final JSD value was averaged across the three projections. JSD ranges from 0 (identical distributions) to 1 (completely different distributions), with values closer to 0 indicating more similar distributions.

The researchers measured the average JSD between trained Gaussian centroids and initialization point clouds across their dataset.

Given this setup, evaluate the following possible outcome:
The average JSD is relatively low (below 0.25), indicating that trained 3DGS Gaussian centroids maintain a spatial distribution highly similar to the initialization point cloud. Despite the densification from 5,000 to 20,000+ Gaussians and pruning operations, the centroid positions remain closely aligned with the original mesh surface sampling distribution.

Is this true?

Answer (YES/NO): NO